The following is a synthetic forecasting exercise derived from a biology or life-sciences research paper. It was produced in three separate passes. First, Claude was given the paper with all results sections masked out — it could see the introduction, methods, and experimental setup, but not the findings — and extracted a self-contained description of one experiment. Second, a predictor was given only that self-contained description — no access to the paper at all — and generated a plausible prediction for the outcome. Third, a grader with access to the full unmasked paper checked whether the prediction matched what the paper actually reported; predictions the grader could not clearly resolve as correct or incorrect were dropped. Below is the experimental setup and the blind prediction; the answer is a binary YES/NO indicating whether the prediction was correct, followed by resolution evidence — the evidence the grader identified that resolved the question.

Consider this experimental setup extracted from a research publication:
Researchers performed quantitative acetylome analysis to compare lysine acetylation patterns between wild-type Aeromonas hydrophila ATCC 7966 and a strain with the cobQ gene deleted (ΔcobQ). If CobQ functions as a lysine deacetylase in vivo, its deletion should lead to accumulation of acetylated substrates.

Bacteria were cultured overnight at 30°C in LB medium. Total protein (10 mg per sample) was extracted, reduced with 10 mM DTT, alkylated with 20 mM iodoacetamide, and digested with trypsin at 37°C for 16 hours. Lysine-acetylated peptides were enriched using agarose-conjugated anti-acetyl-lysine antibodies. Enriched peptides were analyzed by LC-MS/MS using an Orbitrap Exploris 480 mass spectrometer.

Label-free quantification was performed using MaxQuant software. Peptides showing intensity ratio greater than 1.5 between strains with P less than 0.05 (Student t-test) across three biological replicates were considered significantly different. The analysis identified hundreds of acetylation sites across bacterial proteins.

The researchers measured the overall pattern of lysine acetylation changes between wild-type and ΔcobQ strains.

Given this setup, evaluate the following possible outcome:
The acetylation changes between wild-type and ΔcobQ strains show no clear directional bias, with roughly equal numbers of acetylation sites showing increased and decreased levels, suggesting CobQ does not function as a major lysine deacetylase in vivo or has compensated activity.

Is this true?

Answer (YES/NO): NO